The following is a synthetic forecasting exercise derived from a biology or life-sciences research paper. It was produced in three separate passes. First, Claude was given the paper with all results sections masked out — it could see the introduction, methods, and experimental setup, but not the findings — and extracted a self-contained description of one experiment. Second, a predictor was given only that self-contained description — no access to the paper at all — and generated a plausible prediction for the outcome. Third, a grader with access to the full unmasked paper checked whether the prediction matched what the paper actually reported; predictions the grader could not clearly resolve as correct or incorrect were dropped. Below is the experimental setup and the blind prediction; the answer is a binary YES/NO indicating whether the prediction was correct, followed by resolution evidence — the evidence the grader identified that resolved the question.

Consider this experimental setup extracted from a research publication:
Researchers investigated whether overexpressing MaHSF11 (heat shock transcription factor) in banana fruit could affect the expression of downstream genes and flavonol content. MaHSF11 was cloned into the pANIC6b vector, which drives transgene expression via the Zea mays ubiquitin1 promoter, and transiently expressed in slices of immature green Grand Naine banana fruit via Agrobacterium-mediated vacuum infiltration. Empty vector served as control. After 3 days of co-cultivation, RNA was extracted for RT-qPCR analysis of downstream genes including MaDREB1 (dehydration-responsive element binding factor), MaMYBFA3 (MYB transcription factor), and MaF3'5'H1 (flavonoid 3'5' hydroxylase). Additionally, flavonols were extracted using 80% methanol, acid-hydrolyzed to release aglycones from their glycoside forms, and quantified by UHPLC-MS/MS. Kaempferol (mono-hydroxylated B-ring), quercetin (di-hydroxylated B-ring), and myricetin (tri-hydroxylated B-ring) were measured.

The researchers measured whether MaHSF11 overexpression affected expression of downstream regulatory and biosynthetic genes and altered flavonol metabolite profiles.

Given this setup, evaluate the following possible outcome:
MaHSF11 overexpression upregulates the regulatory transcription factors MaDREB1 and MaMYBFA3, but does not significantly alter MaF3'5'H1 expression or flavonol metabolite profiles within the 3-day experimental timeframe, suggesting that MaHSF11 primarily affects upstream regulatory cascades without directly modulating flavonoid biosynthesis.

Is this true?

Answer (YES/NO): NO